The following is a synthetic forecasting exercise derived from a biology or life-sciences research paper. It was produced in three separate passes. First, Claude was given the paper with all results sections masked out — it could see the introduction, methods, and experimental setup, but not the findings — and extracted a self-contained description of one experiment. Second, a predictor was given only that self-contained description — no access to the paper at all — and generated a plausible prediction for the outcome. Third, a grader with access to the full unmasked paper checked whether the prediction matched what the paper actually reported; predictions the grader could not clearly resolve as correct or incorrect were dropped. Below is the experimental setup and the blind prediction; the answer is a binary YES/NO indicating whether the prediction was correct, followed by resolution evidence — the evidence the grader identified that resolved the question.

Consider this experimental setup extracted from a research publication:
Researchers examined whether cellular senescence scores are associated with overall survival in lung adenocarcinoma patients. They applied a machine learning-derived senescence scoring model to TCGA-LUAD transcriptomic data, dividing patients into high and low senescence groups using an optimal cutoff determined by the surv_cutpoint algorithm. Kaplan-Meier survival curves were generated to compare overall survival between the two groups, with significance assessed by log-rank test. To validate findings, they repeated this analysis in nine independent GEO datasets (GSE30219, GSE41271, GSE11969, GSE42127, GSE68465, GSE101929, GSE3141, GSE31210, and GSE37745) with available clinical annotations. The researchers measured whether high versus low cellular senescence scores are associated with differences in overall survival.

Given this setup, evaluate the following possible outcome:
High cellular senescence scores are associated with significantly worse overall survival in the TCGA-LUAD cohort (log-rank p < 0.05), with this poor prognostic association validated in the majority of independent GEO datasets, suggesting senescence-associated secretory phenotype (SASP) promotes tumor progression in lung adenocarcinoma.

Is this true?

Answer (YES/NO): NO